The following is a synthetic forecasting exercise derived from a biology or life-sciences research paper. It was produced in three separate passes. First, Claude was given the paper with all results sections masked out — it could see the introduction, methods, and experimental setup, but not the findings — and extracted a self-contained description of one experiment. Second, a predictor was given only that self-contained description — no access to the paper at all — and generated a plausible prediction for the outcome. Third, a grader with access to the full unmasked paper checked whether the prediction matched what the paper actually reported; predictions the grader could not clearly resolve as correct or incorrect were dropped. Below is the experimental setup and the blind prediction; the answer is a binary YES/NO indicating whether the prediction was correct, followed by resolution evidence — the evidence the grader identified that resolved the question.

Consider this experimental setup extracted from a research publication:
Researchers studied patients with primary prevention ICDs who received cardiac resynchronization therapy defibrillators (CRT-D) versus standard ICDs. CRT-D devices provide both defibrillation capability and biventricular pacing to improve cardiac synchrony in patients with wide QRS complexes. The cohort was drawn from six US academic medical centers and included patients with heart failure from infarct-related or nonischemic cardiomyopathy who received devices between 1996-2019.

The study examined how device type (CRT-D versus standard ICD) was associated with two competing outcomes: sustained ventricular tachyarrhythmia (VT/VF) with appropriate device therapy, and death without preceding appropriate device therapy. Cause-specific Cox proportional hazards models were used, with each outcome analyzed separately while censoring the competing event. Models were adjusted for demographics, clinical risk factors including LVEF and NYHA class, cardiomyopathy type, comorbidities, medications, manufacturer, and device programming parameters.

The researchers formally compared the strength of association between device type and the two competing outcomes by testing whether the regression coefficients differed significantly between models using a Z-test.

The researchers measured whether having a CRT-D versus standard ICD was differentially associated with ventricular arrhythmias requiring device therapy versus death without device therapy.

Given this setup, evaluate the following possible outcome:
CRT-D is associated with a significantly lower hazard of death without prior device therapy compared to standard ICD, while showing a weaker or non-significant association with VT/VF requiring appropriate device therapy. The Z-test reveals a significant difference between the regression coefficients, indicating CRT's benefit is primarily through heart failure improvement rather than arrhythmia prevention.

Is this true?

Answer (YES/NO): NO